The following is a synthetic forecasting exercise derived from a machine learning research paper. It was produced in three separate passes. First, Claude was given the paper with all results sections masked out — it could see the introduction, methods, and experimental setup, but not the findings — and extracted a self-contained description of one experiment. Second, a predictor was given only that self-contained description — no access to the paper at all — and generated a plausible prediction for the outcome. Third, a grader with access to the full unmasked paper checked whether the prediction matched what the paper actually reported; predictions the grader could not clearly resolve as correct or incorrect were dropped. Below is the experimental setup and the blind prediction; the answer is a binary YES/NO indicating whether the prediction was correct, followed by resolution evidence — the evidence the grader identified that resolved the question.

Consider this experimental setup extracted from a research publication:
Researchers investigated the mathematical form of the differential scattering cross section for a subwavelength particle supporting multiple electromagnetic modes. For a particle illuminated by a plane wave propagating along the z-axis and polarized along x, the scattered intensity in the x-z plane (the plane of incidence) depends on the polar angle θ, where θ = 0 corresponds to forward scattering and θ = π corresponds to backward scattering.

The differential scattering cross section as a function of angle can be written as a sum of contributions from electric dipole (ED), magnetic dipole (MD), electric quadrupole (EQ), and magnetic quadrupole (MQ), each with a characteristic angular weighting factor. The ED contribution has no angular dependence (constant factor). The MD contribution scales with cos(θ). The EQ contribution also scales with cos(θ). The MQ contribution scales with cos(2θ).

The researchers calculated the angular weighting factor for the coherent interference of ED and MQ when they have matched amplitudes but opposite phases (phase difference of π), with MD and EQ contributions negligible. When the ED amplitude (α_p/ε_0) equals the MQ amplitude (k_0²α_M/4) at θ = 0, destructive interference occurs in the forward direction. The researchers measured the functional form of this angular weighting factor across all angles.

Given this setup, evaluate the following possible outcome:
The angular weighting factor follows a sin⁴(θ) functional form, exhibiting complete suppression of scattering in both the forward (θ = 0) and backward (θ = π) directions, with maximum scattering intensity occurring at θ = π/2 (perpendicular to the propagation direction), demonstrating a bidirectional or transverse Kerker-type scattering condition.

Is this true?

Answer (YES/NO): NO